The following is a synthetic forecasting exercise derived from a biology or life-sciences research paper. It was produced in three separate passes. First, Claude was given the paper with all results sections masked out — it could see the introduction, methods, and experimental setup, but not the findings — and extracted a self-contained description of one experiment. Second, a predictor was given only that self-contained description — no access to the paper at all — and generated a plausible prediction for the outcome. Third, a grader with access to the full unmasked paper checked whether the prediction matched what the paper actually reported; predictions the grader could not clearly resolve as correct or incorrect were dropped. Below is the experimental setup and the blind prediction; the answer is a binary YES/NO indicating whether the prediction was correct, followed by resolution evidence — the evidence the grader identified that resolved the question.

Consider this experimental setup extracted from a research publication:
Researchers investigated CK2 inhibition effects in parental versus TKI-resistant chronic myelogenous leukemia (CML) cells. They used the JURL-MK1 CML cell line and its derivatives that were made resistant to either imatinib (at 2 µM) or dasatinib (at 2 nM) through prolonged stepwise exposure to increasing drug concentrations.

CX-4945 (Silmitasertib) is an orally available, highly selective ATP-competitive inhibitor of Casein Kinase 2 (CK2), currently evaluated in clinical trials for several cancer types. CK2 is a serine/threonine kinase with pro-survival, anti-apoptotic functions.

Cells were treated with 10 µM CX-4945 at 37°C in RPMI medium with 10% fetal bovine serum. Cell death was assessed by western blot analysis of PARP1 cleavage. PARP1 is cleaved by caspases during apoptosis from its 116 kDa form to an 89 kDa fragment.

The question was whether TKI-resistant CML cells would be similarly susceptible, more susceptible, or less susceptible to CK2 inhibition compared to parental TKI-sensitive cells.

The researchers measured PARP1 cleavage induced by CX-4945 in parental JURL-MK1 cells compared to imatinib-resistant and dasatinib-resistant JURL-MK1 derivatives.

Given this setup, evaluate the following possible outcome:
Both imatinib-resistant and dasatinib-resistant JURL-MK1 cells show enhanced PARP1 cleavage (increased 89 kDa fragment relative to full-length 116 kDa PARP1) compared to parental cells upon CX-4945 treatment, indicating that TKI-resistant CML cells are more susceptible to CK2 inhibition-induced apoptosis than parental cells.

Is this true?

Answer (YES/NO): NO